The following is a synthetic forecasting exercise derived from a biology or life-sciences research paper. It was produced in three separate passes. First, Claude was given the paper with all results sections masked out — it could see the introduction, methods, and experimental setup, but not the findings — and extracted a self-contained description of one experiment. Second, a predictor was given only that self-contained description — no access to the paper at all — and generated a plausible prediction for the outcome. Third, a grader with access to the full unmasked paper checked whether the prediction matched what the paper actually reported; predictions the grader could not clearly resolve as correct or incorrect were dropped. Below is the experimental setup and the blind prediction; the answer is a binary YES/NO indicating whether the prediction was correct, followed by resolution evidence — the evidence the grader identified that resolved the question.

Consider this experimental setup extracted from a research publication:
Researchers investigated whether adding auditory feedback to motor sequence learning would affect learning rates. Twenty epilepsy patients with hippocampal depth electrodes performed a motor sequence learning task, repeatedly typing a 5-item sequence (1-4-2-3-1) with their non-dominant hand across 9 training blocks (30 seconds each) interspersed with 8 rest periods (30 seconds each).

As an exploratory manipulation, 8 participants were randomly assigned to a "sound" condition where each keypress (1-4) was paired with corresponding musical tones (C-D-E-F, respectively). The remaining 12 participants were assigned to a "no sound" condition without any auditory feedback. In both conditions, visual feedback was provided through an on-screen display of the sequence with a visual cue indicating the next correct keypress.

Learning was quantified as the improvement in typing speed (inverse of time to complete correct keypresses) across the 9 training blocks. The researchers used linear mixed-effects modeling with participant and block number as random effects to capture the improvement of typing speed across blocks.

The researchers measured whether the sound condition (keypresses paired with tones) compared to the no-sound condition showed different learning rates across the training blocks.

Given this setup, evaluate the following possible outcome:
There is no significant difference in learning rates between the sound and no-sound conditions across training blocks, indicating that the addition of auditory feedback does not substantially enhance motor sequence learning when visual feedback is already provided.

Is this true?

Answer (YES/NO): YES